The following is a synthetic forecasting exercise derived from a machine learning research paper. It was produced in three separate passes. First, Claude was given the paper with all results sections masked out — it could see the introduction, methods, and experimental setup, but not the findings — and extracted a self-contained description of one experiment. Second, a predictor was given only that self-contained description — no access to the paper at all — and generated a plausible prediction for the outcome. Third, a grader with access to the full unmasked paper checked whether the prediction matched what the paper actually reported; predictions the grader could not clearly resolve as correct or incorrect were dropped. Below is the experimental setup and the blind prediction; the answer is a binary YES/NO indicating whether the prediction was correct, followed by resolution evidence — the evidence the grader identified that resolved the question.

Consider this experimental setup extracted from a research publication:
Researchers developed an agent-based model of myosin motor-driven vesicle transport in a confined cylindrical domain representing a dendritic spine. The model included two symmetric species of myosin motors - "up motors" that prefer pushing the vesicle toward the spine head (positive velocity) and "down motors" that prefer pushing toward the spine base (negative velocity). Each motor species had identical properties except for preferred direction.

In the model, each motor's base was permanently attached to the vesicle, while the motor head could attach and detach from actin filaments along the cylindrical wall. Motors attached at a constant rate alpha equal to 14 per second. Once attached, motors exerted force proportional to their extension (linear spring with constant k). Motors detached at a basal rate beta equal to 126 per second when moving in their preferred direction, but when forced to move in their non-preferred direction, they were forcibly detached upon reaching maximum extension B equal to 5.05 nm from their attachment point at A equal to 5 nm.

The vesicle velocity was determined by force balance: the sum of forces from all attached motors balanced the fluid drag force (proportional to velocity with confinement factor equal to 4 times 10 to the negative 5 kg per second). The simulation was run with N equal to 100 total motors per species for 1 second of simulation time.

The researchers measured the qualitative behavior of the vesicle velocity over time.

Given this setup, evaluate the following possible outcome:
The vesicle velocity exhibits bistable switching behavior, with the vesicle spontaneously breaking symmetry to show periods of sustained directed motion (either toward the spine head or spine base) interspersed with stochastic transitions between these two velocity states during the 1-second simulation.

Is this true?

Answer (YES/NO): YES